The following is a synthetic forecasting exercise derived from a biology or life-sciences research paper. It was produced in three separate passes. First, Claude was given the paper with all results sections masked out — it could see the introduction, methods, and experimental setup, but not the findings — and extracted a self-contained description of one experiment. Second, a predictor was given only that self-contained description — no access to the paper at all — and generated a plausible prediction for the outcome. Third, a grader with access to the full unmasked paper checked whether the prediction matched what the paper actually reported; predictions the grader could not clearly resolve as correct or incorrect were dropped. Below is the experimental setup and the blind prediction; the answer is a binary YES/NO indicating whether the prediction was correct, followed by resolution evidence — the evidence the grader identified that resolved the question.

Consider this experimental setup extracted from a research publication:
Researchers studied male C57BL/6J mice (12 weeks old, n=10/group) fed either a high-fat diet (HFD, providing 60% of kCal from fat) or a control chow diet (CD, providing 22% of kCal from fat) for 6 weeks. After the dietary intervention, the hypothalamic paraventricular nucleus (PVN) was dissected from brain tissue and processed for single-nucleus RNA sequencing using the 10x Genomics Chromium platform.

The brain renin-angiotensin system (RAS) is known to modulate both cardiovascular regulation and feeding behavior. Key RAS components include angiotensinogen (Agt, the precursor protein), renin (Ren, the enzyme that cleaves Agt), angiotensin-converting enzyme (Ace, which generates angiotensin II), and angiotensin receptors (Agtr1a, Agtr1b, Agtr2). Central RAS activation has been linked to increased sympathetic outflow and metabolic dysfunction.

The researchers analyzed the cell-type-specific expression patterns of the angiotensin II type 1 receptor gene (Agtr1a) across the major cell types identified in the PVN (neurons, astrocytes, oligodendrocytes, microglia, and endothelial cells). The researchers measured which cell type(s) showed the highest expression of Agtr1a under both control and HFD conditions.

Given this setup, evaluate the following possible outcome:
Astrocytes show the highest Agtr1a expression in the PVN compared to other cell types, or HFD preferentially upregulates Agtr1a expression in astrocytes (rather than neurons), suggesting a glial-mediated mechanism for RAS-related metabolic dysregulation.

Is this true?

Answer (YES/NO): NO